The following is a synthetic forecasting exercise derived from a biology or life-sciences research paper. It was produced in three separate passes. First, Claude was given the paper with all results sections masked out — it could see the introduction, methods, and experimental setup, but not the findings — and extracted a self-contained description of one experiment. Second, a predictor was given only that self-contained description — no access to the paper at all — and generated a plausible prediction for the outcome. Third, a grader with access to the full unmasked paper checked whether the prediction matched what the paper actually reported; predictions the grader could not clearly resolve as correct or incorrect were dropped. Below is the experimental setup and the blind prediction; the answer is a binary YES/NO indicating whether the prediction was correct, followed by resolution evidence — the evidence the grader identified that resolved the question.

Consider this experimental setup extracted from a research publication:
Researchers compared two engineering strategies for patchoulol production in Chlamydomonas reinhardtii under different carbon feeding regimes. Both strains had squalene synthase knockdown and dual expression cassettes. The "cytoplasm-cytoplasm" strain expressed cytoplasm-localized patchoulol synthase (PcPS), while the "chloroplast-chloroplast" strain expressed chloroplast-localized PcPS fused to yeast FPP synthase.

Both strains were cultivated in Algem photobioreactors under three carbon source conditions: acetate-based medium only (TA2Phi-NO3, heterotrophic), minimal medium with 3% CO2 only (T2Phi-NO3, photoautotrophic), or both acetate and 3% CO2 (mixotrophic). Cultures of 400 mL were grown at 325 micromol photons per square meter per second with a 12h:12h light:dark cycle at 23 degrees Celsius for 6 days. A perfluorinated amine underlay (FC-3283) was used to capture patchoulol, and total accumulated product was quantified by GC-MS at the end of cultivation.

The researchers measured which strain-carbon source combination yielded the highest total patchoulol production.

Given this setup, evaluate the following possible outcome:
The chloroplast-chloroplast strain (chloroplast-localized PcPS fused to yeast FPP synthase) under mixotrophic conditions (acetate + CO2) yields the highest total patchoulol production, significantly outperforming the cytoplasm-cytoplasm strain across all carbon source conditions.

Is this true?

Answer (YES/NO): NO